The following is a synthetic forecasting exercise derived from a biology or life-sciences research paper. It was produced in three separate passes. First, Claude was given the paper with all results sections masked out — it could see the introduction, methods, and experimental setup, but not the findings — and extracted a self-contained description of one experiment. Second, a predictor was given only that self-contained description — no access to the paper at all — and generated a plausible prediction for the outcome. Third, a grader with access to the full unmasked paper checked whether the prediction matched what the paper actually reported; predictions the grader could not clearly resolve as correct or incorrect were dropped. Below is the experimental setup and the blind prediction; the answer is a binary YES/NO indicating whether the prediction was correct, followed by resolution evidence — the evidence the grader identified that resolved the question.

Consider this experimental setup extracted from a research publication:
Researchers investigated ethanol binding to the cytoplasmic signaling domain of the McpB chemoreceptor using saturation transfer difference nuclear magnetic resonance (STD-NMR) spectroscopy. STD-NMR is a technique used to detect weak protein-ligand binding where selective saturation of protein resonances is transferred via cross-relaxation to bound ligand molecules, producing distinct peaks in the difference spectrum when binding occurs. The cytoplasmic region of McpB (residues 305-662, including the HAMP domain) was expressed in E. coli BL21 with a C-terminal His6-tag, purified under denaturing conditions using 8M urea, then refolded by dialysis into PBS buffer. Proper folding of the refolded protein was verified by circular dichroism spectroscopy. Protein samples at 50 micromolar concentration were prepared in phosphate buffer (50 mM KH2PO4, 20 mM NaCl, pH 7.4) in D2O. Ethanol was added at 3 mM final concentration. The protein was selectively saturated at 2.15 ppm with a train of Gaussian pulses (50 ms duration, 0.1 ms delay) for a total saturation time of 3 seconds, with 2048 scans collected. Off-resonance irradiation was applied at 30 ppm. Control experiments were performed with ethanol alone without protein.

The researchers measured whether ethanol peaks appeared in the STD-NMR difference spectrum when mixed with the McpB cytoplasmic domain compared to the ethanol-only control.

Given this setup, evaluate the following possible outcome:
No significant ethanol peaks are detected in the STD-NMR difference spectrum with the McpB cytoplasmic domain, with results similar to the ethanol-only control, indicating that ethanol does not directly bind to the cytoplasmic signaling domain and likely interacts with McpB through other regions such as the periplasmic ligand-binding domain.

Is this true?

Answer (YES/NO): NO